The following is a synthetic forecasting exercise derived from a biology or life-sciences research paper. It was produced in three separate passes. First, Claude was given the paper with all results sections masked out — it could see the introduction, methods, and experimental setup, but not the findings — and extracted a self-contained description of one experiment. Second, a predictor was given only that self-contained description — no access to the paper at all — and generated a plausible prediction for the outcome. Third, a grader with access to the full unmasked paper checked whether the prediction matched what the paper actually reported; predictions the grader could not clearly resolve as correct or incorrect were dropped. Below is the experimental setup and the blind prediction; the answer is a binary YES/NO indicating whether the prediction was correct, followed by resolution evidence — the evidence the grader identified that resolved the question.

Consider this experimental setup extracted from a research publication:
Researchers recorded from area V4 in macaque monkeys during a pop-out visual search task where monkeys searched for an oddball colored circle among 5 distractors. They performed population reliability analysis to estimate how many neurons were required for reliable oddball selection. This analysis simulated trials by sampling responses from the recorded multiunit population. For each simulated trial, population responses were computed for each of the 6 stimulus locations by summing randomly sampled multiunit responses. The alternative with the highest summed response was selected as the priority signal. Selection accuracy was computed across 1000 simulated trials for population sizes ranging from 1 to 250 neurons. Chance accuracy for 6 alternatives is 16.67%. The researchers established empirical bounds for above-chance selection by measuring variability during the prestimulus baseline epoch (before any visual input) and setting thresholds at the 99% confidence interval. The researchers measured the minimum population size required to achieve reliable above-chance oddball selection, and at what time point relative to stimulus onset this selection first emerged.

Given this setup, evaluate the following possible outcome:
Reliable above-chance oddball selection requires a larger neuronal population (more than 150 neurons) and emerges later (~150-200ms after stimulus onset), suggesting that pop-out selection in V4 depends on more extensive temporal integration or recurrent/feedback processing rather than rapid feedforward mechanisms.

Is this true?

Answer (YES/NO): NO